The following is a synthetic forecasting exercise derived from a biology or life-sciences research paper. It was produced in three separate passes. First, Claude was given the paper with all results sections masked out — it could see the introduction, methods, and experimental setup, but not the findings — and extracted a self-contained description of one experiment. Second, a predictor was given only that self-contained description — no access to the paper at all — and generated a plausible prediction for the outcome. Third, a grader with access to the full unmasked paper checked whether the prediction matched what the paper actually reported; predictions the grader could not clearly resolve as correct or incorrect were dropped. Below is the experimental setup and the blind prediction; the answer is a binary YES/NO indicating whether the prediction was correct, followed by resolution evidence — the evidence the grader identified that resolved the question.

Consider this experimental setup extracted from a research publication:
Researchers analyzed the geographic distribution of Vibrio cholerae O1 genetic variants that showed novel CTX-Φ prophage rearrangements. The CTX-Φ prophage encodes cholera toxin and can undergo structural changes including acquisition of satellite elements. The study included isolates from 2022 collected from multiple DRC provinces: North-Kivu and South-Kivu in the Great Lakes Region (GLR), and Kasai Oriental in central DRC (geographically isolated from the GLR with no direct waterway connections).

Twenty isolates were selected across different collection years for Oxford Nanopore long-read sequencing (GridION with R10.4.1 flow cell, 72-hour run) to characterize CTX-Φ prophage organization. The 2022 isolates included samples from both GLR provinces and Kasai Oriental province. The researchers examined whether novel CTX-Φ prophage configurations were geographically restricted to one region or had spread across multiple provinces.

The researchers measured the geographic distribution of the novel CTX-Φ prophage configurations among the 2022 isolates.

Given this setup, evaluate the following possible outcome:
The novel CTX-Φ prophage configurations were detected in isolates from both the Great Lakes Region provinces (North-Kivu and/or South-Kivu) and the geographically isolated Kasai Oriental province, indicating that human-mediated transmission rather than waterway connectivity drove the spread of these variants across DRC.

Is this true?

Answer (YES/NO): NO